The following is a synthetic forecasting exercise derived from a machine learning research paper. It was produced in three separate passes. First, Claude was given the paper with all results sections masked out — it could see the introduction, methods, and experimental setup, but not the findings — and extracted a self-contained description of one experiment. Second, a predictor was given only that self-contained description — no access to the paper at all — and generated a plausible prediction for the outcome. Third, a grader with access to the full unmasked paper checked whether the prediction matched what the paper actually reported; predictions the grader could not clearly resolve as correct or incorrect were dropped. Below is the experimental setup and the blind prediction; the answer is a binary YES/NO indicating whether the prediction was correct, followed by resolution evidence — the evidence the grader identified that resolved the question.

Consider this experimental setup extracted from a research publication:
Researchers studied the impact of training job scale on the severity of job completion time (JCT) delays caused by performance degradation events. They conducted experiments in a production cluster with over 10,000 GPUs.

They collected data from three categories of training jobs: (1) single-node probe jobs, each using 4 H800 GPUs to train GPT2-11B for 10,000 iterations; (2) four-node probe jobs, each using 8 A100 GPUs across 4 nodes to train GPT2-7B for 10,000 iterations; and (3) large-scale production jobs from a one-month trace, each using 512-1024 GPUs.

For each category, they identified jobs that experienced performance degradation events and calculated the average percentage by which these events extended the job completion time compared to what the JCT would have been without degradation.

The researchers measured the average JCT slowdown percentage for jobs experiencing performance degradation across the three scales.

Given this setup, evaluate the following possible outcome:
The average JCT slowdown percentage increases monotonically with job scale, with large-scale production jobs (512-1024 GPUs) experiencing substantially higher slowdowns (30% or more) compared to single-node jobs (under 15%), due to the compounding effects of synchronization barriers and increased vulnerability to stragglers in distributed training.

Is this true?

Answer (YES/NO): YES